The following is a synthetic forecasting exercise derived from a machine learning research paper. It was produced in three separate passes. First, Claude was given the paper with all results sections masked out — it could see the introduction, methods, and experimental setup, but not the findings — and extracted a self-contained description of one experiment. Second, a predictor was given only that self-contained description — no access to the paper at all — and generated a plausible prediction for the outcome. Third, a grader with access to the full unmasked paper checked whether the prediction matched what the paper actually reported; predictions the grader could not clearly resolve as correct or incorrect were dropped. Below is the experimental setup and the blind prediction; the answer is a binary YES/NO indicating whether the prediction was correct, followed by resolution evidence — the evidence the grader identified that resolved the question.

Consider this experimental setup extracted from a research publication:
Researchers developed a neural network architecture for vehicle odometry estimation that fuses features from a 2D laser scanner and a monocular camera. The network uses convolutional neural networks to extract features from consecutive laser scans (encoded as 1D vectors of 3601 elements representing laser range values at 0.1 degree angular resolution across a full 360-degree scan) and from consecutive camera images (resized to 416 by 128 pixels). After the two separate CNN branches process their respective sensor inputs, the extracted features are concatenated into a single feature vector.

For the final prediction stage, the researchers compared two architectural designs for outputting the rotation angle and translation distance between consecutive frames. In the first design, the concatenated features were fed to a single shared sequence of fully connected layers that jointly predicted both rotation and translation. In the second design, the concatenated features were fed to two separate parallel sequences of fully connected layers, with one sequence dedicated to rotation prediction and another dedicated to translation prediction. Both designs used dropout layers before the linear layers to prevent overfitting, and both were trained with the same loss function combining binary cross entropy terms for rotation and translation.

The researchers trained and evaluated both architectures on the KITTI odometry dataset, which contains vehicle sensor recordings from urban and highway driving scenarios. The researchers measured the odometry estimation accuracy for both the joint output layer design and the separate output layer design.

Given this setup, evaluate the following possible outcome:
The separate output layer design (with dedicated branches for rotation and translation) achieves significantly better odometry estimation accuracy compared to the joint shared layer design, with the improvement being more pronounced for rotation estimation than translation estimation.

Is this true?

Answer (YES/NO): NO